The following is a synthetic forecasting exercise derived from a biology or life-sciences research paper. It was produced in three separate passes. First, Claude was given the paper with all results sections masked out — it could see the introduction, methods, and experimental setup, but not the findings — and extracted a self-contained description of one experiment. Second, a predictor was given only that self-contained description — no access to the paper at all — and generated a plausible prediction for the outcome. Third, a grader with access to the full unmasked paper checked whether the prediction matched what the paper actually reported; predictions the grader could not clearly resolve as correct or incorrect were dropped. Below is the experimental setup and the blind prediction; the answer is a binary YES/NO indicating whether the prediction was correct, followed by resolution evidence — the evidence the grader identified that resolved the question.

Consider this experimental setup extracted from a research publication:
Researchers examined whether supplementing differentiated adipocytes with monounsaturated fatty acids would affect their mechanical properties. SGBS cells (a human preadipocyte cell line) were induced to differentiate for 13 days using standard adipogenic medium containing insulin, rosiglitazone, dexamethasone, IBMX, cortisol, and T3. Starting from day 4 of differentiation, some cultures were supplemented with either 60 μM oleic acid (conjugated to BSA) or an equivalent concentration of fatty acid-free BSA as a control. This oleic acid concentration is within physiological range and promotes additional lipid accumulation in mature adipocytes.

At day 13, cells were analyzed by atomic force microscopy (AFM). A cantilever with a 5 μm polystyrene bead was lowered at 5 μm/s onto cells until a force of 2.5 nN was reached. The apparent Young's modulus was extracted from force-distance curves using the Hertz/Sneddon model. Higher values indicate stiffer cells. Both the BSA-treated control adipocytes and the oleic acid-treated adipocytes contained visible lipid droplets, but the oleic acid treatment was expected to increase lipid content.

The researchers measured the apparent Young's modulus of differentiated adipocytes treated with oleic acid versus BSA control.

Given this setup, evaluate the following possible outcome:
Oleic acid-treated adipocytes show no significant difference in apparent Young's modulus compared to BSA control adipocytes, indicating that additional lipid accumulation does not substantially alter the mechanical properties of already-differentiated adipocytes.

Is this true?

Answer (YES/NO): NO